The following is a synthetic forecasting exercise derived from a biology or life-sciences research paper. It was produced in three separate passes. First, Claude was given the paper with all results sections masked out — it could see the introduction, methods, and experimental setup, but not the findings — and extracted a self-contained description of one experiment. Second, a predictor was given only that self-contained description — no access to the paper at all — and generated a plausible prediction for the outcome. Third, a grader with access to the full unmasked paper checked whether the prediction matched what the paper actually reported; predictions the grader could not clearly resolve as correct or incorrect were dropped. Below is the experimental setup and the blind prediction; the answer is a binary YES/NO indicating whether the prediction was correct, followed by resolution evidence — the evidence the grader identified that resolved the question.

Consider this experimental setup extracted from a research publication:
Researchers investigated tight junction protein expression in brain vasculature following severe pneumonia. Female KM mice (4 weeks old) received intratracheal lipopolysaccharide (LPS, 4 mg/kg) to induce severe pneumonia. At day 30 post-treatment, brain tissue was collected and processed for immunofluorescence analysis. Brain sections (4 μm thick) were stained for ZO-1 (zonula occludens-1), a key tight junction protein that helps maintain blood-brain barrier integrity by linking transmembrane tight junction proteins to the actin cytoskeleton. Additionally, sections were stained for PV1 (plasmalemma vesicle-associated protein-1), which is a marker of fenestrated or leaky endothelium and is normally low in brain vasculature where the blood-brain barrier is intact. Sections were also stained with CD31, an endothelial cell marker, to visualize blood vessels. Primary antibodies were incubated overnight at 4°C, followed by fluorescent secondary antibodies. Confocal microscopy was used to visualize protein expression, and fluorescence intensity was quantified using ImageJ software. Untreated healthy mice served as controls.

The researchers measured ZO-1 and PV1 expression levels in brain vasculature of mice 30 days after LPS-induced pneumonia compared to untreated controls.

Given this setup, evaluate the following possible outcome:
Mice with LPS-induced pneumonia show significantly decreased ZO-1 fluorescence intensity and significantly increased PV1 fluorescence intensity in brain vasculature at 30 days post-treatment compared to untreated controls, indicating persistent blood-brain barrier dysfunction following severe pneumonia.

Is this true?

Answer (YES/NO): NO